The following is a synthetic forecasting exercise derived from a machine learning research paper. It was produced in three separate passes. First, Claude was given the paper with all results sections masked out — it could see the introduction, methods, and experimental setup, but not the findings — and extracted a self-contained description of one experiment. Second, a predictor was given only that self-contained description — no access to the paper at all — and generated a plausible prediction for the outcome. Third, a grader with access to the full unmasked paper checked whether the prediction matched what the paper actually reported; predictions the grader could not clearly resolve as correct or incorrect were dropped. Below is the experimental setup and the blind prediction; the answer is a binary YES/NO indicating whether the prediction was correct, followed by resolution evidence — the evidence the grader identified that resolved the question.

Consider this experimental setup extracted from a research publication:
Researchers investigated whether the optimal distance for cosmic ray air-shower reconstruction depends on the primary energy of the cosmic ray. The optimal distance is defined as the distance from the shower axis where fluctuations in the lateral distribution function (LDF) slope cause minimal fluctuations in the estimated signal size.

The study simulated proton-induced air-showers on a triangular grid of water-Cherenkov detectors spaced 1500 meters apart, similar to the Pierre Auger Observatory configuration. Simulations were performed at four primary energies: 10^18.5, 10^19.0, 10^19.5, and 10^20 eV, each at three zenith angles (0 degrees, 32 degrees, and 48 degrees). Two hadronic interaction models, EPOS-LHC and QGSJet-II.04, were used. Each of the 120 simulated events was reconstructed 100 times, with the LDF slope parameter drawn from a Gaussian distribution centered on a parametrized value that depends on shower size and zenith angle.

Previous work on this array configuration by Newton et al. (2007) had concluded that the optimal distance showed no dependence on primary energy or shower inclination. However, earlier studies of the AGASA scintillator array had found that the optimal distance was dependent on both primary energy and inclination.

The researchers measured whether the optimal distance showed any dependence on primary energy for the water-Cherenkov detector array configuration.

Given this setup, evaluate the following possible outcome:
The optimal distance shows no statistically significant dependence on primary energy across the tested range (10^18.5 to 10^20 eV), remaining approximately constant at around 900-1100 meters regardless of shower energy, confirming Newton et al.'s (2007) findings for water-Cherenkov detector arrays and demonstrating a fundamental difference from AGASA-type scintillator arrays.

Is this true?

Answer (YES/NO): YES